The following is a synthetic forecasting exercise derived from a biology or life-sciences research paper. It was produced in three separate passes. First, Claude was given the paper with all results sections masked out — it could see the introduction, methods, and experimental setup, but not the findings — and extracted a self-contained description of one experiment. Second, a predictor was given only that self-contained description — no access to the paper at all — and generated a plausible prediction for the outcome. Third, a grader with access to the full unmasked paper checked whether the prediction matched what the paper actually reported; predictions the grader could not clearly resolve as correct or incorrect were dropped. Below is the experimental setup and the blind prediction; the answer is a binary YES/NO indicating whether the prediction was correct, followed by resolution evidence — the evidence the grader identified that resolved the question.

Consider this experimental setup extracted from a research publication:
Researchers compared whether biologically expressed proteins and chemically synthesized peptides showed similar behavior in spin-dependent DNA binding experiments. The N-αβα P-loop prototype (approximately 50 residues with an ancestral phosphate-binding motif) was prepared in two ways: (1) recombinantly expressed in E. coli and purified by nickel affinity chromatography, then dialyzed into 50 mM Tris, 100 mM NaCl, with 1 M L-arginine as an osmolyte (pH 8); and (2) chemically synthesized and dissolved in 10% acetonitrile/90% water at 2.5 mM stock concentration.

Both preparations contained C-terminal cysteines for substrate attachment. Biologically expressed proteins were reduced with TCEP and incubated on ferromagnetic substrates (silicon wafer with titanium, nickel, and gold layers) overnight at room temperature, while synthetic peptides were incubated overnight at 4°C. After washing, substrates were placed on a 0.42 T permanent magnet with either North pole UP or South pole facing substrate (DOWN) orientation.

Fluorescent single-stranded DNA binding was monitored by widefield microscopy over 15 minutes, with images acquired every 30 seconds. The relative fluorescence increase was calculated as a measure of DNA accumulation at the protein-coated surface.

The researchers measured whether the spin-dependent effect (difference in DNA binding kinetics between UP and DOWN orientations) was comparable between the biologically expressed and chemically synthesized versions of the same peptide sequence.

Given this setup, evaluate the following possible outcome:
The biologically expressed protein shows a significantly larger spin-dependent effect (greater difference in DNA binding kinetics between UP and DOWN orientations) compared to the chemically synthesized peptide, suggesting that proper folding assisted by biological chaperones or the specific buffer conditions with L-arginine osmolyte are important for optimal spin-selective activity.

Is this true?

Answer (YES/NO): NO